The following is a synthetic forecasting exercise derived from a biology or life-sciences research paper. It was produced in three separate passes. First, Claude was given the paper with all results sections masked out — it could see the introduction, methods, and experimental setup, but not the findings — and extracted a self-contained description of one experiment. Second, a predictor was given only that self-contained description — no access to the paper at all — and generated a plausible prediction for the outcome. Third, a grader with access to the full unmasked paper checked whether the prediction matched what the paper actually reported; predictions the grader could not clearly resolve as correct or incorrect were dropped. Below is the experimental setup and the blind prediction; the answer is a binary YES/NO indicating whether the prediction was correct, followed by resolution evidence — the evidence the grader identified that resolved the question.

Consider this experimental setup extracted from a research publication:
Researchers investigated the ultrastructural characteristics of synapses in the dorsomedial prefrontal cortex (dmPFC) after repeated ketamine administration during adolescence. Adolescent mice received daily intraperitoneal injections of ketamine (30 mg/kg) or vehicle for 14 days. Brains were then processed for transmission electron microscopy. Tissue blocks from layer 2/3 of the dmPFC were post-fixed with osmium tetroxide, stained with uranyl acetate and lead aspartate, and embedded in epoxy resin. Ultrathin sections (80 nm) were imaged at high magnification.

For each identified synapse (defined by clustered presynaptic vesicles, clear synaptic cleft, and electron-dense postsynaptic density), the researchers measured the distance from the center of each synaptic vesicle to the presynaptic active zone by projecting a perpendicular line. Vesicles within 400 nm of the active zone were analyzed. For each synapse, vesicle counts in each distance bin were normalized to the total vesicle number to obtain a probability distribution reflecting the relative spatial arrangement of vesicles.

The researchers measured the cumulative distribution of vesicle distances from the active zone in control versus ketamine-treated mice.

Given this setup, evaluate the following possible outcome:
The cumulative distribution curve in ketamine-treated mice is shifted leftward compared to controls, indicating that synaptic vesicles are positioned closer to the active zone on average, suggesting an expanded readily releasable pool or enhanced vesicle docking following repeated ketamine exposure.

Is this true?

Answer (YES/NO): NO